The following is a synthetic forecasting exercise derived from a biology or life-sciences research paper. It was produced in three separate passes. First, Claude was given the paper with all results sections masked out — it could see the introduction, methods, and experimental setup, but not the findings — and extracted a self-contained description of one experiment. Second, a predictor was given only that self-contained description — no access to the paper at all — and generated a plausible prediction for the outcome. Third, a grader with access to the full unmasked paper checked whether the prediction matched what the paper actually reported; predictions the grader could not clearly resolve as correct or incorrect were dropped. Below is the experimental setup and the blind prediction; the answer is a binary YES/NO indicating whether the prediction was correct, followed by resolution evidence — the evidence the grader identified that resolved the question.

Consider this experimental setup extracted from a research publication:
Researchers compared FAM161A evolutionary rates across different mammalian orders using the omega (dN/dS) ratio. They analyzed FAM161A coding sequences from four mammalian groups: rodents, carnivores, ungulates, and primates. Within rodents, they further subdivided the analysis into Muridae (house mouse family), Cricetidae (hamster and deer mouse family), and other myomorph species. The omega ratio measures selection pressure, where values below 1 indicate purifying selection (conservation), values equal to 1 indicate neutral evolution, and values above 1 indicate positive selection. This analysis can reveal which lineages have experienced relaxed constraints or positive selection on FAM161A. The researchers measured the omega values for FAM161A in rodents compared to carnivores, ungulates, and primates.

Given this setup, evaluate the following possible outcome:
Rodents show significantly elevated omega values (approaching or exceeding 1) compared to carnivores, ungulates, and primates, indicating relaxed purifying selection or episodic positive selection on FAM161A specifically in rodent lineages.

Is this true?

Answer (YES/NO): NO